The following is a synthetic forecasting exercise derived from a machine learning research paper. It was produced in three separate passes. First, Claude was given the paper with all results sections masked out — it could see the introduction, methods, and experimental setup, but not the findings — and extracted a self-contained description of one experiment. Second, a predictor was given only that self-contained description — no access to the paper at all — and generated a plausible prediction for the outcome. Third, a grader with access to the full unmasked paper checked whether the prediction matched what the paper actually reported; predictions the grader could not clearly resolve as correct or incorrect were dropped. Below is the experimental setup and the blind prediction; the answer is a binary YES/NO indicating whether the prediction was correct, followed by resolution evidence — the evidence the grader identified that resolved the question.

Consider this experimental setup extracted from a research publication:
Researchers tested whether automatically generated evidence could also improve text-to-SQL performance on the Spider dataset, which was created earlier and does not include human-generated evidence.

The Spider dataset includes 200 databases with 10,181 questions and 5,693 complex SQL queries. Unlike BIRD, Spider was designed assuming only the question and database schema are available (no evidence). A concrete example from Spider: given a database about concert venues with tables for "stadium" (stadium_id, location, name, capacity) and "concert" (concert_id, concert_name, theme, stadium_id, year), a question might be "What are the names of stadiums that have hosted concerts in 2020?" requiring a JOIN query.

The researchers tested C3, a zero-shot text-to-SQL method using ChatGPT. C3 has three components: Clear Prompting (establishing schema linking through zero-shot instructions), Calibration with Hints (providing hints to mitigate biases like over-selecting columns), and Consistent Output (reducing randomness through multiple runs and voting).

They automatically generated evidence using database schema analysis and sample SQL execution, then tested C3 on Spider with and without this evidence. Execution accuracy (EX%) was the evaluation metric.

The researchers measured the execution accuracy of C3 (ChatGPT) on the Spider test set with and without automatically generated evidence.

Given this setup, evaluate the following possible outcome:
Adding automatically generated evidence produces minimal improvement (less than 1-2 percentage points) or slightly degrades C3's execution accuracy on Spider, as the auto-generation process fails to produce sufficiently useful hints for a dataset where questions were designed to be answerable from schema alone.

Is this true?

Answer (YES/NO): NO